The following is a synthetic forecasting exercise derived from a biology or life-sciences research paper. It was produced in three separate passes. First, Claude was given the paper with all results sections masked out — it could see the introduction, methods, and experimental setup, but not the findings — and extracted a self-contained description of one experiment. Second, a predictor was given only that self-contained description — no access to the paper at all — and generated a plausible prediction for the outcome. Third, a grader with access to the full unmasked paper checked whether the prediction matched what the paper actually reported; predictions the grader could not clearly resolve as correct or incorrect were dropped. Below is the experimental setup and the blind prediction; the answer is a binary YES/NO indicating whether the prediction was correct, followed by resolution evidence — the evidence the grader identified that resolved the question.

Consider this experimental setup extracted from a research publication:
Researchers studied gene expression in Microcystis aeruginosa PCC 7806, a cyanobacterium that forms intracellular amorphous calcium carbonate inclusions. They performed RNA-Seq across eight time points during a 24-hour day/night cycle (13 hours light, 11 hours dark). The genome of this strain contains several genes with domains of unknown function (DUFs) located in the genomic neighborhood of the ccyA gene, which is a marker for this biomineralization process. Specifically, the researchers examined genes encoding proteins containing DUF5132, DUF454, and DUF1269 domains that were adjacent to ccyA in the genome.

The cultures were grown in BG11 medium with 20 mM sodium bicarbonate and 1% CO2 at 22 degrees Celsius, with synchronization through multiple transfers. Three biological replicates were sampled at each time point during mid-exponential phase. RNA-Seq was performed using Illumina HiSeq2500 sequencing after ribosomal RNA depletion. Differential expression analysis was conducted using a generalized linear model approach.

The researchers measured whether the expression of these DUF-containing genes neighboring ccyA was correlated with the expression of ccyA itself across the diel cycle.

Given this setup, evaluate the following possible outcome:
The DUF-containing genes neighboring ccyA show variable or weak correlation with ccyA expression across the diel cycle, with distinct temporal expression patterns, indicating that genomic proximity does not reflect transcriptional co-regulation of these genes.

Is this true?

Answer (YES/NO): NO